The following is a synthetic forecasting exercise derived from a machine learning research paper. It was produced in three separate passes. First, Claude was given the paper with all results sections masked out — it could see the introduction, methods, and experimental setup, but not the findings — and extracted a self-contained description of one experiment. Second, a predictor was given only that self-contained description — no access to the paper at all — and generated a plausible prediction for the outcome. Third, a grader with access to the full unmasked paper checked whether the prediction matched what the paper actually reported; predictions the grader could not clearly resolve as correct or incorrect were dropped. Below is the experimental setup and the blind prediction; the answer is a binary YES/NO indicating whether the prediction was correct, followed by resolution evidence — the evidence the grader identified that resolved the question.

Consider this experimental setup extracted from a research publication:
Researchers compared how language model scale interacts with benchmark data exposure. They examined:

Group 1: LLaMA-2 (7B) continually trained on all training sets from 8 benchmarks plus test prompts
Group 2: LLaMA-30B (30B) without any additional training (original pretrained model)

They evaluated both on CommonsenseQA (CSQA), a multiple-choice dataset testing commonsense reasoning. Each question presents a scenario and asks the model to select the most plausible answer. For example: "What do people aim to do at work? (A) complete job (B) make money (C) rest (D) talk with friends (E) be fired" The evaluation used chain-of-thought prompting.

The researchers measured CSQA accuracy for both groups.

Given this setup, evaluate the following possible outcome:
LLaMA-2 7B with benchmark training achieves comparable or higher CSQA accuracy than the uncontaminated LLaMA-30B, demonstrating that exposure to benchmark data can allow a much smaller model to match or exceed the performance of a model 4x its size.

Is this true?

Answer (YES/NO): YES